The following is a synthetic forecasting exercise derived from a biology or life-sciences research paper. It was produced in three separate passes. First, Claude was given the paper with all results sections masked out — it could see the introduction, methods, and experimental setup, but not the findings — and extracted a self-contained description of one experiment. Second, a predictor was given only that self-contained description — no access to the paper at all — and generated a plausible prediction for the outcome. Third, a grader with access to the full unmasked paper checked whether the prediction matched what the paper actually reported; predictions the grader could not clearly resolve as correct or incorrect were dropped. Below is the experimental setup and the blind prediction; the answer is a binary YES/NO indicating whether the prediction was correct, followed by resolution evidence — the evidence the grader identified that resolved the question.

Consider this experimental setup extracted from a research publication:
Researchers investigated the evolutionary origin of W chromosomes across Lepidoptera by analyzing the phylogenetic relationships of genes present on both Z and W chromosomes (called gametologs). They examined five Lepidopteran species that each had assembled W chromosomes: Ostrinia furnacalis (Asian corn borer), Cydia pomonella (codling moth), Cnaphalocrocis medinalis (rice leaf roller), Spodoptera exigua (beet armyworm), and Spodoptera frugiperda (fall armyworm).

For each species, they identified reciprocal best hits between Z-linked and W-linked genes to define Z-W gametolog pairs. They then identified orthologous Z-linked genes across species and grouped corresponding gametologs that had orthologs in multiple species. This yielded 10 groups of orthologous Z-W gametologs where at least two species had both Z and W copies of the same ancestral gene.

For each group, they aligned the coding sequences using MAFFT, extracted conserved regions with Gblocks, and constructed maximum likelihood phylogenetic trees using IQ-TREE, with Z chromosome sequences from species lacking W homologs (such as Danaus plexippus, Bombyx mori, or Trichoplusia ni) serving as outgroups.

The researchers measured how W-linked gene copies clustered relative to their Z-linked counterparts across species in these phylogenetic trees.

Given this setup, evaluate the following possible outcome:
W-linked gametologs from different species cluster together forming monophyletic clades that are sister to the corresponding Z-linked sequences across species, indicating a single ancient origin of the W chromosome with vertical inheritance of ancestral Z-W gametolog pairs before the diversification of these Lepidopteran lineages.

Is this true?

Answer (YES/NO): NO